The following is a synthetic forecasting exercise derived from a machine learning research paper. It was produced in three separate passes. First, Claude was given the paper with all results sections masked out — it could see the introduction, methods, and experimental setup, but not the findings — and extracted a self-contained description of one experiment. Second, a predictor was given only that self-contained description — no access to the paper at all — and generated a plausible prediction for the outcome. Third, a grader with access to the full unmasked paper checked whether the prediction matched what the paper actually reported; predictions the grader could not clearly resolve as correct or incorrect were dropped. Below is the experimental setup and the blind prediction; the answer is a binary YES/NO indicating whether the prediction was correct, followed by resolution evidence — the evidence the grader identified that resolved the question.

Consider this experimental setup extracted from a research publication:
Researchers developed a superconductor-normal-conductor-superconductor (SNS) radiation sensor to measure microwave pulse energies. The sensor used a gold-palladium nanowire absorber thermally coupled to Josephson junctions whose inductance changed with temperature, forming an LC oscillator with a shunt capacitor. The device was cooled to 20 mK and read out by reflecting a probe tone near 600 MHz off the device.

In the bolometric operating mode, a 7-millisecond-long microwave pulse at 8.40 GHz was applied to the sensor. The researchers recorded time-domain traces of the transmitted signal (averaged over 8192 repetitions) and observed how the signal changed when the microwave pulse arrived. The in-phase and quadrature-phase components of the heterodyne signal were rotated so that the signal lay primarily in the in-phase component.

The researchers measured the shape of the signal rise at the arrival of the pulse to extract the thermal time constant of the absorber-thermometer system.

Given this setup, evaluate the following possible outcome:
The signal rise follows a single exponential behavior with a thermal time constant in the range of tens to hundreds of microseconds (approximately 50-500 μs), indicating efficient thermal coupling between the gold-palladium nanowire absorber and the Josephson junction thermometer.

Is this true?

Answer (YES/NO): YES